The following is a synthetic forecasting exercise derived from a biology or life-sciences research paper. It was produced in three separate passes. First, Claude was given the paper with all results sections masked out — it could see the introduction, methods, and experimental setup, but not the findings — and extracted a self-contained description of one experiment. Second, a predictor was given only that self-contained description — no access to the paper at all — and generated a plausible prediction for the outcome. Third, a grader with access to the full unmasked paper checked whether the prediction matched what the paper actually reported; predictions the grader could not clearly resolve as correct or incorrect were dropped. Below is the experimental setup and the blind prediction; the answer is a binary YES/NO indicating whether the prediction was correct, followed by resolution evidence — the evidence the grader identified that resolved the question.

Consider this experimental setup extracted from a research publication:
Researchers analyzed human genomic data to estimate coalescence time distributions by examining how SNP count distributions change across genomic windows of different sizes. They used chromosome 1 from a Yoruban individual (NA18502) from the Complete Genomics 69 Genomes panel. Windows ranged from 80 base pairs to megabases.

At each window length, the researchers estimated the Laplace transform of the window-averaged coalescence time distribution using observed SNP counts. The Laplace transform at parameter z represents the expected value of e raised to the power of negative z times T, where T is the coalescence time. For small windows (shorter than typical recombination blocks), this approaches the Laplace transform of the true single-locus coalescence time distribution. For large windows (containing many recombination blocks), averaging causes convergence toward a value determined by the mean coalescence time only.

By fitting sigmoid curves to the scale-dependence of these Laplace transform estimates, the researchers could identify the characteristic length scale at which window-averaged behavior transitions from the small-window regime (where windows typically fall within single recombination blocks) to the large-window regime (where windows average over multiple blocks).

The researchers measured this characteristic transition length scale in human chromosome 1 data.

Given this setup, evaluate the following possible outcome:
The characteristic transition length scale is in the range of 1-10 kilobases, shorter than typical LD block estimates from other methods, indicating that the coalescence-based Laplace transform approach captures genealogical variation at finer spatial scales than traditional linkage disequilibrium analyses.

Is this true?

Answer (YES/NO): YES